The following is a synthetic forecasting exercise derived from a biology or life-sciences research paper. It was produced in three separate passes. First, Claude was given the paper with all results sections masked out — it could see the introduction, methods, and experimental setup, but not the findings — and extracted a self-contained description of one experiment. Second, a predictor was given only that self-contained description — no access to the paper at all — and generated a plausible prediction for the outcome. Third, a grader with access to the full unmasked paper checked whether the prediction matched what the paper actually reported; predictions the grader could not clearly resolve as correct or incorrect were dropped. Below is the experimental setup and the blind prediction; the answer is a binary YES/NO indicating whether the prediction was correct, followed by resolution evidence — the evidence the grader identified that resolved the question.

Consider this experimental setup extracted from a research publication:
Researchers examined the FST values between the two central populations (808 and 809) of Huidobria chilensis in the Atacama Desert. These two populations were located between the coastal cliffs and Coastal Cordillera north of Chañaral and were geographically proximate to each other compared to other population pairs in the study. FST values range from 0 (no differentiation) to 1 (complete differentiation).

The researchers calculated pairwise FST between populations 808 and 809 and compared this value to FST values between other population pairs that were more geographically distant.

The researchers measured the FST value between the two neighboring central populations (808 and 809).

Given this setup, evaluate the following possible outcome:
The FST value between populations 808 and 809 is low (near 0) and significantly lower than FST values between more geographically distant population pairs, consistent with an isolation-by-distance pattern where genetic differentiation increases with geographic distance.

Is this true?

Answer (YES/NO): YES